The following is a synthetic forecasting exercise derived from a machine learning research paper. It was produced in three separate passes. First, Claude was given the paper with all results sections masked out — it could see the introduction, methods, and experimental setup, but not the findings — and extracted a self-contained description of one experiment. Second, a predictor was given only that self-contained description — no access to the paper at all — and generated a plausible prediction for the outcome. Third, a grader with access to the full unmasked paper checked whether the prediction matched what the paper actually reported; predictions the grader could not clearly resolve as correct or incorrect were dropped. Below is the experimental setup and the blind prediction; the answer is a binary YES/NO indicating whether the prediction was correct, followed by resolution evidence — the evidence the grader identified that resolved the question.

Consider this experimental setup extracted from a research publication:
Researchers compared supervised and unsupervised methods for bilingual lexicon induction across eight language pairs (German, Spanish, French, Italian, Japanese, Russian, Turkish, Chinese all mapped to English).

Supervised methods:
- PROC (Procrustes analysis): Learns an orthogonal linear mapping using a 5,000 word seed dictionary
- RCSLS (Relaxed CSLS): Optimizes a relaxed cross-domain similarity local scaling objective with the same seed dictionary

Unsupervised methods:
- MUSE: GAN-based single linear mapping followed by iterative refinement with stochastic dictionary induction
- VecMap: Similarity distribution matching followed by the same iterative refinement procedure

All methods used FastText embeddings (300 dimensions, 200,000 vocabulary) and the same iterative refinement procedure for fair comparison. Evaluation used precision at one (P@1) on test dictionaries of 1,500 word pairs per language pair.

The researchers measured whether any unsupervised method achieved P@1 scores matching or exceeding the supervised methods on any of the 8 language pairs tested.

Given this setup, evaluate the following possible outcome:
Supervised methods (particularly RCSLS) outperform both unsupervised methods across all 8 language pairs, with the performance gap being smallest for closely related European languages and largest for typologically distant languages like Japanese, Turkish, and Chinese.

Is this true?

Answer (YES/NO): NO